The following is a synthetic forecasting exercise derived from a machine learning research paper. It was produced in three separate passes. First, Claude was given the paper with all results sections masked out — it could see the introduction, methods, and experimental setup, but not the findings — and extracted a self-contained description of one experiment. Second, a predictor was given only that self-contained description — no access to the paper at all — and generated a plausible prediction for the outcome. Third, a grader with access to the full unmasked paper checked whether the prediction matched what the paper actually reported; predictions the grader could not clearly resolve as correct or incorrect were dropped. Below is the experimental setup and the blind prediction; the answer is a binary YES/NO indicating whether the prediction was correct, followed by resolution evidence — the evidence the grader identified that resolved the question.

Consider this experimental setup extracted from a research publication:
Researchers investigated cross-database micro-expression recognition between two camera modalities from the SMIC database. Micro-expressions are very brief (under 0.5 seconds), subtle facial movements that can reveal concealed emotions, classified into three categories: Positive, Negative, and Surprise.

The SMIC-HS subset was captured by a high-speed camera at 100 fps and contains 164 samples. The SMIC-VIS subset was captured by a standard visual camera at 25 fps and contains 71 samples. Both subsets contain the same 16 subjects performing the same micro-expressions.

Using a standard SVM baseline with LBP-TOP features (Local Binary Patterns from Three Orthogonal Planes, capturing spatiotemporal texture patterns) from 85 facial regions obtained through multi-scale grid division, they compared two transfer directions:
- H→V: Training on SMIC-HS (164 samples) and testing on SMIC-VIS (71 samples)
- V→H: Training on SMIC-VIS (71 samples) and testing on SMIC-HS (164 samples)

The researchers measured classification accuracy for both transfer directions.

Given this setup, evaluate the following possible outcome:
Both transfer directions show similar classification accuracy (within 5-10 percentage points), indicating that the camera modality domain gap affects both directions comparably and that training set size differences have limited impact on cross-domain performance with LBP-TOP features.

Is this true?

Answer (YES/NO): NO